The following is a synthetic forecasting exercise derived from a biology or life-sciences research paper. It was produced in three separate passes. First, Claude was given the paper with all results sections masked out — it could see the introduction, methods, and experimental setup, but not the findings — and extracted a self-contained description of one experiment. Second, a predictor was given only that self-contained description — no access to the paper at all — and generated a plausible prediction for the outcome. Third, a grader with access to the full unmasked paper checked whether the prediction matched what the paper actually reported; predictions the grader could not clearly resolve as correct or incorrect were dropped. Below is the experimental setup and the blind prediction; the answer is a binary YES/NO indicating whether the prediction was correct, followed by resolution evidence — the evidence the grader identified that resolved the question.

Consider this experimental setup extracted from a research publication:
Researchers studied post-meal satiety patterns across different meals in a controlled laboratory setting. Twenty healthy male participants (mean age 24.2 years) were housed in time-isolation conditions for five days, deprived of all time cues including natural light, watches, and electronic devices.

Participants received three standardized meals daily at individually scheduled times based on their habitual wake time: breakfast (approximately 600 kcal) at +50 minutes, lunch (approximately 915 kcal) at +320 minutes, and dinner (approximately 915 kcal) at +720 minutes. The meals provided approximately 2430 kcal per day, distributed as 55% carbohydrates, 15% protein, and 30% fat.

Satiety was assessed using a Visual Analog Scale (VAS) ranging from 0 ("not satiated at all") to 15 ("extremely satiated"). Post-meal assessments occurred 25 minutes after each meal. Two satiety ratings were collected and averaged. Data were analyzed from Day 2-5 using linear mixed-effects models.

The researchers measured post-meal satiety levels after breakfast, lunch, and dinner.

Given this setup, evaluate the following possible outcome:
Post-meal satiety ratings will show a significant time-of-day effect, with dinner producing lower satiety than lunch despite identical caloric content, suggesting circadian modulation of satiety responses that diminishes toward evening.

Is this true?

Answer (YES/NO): NO